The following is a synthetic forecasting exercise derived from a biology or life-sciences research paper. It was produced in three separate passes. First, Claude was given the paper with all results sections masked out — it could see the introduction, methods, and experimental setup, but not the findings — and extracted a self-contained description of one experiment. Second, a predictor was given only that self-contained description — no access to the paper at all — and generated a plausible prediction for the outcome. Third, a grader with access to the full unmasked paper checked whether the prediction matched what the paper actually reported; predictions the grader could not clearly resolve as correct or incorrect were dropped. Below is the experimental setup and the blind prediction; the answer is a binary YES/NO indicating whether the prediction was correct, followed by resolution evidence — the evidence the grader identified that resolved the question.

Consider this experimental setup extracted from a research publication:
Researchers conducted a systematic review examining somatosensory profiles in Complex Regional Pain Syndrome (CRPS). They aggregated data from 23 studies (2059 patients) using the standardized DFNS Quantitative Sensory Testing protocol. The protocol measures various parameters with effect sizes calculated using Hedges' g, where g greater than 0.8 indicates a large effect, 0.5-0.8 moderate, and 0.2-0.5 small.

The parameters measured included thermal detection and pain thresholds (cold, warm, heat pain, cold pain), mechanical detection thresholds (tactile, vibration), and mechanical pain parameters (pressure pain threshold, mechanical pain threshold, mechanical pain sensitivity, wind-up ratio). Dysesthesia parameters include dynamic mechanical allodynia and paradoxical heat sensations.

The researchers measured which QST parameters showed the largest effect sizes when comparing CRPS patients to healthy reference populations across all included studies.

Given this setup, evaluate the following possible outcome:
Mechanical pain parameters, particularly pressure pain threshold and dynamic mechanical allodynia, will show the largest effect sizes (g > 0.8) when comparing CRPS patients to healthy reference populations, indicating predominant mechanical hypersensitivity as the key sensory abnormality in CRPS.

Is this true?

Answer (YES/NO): NO